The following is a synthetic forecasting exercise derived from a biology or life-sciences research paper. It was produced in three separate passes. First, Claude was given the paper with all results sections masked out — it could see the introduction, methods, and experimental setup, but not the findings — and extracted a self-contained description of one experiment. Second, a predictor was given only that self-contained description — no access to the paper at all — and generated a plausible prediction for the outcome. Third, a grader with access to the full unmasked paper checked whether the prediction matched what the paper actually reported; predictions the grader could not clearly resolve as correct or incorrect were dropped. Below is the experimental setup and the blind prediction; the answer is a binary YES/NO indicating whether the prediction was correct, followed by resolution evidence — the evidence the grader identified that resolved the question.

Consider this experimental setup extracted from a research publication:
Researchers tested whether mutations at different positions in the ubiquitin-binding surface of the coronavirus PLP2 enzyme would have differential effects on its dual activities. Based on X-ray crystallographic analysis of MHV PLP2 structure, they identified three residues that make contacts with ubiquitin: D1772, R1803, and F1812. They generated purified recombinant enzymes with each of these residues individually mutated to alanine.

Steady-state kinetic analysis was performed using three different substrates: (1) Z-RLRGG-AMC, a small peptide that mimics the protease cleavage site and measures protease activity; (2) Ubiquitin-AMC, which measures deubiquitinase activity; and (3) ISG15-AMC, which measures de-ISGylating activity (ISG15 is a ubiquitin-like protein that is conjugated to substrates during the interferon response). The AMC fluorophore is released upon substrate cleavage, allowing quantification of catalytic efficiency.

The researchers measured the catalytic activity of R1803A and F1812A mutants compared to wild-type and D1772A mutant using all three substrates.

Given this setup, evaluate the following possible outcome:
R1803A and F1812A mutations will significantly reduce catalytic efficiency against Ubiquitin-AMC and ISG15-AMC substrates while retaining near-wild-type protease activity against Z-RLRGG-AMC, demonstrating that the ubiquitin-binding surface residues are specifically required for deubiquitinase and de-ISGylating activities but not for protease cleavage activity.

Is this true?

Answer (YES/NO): NO